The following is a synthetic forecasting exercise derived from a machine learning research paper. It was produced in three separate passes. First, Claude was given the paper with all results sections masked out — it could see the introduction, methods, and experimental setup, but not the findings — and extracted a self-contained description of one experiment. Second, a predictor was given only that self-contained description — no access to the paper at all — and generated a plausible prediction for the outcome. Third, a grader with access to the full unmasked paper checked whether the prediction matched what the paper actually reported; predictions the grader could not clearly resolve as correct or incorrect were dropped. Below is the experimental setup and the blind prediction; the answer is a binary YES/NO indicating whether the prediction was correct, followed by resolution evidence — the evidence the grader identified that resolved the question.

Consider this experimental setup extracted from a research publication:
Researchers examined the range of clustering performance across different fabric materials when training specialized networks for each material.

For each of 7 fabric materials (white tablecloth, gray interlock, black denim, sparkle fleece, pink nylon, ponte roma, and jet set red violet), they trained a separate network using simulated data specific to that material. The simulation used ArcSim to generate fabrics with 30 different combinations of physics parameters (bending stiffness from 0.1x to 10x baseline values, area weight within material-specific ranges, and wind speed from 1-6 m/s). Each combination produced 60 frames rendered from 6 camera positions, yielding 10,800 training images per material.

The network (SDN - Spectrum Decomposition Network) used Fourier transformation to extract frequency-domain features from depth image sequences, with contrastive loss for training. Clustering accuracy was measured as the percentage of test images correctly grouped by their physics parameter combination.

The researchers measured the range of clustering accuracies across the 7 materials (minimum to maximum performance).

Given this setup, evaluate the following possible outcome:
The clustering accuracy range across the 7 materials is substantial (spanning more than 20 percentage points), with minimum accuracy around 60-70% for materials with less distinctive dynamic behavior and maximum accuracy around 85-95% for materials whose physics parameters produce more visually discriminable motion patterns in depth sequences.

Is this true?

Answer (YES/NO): NO